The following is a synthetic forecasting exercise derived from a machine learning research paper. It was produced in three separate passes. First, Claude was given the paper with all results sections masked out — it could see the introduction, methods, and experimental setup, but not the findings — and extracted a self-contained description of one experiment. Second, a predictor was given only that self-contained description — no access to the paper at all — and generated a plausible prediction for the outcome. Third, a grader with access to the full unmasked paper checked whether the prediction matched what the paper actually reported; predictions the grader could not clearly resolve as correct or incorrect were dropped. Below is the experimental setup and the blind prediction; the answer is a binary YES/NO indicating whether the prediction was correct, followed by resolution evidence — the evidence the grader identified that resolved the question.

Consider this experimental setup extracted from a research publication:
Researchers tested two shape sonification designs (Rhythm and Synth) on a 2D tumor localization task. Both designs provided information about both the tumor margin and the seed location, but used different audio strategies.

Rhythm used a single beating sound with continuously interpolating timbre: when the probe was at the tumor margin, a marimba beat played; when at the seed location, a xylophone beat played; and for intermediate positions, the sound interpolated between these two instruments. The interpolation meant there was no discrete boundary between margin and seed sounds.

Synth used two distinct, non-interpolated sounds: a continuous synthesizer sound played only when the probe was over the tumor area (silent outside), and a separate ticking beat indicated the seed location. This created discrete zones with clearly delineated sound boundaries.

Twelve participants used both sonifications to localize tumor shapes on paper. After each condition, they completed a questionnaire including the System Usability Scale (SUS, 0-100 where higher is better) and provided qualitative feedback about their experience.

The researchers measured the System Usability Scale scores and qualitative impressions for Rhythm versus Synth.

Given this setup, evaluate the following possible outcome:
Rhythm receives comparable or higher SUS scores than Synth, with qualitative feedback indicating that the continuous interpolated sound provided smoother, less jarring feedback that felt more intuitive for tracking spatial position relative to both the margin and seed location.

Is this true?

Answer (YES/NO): NO